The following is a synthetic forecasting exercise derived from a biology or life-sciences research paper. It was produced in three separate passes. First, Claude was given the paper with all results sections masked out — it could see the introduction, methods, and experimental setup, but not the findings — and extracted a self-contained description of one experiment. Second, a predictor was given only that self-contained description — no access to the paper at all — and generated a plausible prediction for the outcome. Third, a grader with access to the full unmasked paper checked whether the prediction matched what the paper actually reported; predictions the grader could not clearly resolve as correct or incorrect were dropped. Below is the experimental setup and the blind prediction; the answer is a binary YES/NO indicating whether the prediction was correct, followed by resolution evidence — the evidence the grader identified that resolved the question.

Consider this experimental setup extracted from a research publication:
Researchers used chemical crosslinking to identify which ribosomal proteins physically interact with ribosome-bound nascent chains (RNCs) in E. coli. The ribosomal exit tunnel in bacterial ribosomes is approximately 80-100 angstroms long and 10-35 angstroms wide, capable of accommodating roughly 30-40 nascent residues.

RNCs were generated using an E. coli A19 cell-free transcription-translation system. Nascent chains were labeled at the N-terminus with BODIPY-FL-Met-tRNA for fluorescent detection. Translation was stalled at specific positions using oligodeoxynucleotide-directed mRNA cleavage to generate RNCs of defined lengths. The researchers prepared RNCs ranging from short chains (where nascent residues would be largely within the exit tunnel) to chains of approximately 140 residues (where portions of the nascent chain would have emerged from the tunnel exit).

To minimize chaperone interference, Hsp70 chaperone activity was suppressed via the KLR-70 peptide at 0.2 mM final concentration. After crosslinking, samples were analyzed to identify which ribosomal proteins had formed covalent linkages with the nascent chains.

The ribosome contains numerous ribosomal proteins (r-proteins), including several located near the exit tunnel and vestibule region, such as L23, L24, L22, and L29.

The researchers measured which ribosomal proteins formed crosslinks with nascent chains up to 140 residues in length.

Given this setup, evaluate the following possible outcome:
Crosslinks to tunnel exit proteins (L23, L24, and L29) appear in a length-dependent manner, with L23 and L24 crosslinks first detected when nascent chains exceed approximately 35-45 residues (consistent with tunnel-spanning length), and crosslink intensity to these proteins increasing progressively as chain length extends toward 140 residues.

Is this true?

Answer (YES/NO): NO